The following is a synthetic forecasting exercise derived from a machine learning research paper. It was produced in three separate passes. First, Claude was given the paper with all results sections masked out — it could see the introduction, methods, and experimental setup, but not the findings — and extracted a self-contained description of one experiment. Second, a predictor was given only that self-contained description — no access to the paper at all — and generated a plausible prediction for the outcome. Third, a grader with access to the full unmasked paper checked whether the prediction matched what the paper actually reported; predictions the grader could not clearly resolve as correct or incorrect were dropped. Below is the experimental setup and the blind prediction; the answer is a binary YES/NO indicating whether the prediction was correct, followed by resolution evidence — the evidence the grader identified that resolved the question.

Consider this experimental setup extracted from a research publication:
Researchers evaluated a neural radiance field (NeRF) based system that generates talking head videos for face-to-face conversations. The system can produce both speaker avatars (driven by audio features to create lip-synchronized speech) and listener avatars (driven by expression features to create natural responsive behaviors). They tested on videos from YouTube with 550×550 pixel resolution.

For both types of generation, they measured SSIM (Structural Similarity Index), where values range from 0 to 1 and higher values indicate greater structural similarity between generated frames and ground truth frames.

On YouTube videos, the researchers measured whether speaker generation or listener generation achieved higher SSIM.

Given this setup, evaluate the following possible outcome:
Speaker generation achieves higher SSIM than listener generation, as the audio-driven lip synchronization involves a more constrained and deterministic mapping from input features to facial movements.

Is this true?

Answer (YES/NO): NO